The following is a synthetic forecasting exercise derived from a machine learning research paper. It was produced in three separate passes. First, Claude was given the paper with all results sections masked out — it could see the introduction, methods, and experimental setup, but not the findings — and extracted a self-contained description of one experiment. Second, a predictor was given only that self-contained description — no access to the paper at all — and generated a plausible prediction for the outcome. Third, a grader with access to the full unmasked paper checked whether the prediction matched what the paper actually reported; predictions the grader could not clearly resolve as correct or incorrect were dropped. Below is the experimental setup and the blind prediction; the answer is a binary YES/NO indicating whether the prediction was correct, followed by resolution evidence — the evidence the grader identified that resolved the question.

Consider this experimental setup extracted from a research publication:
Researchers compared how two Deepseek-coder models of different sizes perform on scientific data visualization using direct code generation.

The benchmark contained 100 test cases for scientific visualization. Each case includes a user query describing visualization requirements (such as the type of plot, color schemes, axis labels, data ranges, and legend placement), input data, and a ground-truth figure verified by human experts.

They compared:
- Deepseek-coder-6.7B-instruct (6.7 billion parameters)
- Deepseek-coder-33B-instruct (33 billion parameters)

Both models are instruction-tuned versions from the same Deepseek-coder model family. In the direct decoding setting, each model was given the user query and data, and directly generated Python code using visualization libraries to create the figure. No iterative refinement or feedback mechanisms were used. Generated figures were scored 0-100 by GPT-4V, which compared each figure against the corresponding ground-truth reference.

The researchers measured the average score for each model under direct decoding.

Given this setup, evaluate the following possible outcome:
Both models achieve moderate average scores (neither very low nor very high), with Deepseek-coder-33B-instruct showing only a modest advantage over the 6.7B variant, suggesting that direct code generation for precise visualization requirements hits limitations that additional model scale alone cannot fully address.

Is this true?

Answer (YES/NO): NO